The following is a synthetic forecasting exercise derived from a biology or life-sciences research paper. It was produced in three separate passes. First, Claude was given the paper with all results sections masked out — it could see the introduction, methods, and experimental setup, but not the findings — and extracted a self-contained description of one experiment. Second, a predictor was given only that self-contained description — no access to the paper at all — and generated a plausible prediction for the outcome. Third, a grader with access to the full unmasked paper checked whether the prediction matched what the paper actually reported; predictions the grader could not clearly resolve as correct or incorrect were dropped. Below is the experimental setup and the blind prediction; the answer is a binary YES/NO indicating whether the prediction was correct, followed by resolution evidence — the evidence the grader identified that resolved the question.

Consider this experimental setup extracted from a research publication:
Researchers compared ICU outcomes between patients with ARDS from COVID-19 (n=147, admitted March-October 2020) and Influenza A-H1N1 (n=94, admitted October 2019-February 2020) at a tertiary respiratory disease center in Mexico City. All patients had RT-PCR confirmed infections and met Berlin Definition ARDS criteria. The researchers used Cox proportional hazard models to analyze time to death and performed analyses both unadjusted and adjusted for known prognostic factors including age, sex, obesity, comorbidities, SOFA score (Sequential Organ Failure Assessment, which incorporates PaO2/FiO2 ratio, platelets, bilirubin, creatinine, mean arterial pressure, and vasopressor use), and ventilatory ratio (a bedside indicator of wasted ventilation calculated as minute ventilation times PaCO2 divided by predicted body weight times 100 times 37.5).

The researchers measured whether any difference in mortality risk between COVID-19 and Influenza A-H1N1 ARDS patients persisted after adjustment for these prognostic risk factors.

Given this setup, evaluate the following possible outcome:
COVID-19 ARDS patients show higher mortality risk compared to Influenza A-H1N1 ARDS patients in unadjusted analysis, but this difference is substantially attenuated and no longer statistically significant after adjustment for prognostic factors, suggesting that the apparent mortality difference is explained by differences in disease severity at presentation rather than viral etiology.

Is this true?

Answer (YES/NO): NO